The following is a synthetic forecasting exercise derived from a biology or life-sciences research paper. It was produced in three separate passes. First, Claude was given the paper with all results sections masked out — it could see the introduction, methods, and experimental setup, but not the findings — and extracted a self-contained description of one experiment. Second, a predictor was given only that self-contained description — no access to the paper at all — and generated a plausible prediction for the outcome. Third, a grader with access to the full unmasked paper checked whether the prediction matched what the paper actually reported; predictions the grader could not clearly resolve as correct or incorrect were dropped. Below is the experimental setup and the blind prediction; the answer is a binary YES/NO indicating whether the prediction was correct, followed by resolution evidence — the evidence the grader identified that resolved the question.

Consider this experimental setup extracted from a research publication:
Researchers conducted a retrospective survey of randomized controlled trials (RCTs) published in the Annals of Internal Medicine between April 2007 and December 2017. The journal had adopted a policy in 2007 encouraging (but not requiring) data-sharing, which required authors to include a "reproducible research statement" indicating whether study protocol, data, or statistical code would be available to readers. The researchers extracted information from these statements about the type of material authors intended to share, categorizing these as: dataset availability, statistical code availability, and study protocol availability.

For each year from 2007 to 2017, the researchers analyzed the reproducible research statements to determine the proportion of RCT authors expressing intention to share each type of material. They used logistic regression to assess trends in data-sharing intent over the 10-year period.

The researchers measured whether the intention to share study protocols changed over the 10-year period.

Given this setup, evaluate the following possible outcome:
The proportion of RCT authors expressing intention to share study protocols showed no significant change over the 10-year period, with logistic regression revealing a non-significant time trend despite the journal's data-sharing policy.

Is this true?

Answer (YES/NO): NO